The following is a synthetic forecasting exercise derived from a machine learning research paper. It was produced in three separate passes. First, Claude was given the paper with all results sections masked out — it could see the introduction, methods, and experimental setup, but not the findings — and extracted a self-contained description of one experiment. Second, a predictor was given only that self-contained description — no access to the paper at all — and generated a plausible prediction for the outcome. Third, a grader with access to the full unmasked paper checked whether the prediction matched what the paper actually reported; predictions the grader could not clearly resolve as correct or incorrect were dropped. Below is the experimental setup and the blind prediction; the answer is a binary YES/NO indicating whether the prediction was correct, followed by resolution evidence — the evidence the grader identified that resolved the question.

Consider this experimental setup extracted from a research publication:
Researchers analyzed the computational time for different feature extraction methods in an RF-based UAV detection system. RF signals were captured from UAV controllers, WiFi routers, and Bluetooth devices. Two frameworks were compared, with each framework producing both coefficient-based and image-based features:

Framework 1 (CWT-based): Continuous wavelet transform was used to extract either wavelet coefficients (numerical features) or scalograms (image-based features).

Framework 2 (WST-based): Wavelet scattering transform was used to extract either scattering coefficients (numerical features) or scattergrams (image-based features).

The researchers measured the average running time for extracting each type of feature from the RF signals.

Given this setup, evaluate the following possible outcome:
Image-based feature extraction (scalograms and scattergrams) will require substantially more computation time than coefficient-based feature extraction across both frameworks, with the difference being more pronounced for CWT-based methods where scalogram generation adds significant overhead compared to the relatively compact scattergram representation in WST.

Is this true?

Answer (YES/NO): YES